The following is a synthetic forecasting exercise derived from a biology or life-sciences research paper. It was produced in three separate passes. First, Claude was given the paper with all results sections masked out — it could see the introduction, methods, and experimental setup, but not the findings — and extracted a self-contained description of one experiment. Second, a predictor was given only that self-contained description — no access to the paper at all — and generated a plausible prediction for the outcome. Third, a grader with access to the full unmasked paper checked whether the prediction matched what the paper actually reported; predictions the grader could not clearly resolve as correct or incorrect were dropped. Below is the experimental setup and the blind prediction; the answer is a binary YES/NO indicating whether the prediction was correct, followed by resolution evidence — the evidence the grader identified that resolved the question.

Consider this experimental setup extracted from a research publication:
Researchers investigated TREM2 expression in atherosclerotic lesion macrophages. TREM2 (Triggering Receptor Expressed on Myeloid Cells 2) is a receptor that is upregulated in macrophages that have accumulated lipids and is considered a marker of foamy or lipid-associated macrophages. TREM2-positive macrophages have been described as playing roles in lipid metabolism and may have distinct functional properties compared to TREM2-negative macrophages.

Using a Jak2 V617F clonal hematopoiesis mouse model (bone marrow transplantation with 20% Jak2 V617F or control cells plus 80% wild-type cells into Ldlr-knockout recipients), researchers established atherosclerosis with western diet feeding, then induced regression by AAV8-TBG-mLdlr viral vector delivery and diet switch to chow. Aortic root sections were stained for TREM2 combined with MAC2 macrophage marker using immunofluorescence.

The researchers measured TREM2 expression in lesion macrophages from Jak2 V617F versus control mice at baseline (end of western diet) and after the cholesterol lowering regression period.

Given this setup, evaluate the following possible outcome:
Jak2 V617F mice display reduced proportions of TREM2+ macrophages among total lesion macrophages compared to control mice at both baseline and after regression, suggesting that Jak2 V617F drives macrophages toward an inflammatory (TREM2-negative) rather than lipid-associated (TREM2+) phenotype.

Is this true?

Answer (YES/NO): NO